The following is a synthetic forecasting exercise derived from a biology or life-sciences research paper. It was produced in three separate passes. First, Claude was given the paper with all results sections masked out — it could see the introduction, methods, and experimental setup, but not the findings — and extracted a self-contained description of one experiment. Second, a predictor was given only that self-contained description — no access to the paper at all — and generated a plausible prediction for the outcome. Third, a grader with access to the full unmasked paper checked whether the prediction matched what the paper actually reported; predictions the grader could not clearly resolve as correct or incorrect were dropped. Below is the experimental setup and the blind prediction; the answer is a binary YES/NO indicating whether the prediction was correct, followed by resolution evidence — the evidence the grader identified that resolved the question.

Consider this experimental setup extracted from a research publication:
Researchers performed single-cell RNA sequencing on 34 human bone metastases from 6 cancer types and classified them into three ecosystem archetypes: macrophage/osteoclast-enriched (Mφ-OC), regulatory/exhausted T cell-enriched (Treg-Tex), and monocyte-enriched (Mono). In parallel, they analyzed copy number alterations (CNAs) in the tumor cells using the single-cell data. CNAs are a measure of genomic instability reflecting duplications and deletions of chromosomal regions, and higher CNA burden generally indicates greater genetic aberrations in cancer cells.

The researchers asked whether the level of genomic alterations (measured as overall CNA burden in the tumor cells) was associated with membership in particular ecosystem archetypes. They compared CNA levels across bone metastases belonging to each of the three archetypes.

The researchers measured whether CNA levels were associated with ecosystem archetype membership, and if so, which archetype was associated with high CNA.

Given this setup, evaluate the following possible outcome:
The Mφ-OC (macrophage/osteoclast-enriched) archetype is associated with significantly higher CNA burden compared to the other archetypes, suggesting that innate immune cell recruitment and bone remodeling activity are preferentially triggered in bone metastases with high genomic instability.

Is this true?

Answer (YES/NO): YES